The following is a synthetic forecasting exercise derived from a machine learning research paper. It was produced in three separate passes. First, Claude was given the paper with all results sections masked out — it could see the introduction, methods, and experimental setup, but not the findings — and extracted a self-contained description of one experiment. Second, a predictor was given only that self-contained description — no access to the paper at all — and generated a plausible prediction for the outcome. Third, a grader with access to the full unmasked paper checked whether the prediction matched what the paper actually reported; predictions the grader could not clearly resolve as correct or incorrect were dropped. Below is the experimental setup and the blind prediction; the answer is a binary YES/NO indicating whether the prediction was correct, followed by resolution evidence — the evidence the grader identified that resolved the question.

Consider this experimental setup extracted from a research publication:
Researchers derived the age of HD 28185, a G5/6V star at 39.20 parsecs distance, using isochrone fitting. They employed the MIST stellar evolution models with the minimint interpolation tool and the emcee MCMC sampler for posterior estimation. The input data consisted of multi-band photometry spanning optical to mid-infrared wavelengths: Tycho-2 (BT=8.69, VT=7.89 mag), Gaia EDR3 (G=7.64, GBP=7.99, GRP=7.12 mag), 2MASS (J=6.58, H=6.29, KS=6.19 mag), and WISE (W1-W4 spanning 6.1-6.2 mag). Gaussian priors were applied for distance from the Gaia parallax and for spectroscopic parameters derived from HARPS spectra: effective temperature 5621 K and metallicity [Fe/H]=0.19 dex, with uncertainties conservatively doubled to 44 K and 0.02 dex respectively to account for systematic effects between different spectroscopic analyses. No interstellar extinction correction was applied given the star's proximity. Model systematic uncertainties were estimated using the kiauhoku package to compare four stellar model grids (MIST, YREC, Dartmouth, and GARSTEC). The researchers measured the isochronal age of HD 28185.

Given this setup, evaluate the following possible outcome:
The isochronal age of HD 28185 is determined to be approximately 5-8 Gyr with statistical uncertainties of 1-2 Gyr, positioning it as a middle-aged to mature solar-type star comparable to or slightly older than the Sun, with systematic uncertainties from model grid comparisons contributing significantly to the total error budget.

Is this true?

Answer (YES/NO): NO